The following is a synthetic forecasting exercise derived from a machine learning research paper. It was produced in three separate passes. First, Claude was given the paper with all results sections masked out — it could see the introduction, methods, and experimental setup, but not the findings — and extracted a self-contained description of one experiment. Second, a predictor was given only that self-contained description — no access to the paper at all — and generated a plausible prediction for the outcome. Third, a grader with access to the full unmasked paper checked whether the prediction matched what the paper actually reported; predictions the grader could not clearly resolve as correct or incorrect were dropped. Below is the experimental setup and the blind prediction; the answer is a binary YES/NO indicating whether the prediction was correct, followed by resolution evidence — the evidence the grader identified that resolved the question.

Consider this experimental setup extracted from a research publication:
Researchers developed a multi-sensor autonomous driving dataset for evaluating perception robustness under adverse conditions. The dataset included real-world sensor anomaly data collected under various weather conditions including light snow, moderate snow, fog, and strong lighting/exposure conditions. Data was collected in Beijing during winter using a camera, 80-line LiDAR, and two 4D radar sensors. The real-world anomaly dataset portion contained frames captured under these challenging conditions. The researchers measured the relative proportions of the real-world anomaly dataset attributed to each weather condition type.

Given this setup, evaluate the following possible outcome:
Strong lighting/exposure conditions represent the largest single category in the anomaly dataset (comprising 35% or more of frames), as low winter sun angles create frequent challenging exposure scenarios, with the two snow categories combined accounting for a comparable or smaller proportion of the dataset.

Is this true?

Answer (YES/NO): NO